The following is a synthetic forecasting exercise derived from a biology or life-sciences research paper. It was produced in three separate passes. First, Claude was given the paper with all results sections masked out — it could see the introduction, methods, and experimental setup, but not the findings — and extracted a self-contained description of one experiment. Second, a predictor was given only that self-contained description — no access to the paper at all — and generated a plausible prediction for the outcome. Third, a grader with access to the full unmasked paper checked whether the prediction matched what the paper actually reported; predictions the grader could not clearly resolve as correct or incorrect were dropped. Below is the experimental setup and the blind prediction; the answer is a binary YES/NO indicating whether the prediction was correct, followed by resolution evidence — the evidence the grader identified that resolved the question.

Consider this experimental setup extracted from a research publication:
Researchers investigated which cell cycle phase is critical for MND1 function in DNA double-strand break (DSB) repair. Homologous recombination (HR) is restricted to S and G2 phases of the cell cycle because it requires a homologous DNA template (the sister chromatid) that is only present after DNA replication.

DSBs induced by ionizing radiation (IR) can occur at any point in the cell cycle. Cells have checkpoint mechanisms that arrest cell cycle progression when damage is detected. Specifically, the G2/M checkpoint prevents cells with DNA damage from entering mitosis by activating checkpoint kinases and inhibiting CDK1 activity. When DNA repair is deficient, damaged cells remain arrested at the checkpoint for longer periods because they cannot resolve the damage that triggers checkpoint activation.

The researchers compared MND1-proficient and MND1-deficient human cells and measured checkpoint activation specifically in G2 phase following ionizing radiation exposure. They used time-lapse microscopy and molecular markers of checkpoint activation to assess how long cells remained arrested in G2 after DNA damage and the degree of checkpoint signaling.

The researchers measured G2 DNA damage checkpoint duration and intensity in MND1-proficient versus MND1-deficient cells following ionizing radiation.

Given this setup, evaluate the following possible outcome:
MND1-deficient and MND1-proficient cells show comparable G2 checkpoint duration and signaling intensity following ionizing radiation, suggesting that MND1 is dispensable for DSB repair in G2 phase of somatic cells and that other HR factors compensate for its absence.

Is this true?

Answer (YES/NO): NO